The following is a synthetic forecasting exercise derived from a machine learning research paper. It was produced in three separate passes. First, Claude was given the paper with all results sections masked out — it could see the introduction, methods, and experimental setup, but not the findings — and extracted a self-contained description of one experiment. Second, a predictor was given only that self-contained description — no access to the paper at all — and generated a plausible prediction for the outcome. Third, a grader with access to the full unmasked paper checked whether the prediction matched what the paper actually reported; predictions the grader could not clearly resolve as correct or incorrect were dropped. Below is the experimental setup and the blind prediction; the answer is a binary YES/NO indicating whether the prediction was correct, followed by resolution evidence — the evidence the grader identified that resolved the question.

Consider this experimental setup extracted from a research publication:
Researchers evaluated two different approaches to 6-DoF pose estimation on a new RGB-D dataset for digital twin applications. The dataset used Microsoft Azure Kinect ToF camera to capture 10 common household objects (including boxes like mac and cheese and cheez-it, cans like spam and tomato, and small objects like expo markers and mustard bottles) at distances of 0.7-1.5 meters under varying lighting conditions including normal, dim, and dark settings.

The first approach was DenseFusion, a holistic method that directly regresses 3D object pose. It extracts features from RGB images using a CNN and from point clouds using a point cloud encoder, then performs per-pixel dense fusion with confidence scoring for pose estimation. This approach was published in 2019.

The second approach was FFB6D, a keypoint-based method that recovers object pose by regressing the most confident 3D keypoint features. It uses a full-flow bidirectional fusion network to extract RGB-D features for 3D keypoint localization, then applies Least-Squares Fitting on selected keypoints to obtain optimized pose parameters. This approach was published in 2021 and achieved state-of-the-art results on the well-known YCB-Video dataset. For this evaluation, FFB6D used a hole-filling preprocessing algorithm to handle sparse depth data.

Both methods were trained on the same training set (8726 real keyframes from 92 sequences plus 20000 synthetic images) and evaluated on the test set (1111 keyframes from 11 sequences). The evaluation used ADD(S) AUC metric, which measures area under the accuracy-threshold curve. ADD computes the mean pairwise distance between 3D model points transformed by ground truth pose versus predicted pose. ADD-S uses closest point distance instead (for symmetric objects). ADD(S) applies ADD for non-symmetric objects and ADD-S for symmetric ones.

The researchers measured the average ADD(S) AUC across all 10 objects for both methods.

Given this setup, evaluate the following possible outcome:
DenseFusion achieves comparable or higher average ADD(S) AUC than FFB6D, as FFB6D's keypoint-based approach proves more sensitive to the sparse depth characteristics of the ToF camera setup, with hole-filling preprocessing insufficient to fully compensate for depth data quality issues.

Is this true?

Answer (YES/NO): YES